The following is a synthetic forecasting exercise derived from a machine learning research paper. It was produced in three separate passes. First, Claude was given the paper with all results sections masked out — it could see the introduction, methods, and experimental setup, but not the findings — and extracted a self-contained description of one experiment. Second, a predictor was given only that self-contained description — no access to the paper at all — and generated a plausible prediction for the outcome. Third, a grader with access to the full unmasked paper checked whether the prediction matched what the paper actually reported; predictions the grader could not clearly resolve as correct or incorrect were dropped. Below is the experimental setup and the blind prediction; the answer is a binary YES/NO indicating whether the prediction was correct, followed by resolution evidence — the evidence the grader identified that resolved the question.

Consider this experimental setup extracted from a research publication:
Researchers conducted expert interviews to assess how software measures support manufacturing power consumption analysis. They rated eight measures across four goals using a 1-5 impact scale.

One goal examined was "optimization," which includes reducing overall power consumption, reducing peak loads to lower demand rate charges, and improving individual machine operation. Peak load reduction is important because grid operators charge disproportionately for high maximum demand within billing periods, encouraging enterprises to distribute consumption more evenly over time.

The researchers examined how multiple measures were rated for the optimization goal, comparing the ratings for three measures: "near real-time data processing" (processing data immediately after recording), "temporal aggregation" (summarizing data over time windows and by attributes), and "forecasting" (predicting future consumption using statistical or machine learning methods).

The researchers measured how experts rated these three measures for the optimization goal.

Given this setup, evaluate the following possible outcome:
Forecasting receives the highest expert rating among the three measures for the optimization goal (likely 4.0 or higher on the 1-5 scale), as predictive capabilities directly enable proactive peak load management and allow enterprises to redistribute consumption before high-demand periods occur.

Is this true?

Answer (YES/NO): NO